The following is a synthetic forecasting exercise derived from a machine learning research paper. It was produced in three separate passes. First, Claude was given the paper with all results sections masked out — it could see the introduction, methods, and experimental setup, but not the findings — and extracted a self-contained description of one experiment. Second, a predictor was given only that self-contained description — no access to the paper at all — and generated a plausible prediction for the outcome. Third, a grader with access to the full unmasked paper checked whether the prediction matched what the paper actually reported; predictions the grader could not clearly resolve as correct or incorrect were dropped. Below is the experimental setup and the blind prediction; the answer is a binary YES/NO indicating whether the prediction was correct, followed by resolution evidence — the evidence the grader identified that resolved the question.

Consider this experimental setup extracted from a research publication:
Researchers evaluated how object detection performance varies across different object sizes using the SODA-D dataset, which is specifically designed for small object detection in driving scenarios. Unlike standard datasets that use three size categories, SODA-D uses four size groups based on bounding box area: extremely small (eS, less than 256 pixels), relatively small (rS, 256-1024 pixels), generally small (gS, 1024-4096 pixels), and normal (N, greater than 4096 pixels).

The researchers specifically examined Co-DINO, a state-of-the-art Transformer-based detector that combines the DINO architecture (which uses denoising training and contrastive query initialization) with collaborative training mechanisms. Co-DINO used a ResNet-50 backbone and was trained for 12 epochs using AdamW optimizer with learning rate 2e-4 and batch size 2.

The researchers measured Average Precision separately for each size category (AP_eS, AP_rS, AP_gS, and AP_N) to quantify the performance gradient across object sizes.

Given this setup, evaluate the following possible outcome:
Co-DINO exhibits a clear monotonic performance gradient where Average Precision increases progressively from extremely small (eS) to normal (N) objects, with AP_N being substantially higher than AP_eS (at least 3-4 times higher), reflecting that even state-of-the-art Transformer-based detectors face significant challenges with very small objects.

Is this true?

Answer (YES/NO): YES